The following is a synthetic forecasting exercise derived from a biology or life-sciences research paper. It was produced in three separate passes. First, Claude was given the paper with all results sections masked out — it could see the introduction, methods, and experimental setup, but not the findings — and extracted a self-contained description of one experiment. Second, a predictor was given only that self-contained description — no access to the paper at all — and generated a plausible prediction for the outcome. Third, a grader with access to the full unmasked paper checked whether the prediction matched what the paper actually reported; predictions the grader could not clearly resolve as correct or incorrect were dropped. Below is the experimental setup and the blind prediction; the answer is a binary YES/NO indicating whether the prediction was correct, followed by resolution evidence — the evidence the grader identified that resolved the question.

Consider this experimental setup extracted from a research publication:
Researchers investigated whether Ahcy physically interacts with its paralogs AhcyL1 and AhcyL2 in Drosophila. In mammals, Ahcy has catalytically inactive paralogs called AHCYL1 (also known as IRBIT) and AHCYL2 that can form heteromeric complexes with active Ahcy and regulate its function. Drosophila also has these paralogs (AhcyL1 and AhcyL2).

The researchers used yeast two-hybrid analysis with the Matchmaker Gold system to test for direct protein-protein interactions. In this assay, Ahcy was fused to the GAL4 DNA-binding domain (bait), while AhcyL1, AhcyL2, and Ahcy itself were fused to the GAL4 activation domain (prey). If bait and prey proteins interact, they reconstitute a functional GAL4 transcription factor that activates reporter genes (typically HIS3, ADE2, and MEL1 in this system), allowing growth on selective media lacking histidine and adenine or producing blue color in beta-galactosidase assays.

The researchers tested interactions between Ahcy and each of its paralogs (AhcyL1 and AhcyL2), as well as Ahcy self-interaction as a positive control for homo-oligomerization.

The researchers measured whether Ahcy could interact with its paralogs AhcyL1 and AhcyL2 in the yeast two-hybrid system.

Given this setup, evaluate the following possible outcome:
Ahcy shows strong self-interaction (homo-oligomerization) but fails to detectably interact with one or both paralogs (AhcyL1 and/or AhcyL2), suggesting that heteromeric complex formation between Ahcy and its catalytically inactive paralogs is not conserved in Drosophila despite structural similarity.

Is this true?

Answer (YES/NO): YES